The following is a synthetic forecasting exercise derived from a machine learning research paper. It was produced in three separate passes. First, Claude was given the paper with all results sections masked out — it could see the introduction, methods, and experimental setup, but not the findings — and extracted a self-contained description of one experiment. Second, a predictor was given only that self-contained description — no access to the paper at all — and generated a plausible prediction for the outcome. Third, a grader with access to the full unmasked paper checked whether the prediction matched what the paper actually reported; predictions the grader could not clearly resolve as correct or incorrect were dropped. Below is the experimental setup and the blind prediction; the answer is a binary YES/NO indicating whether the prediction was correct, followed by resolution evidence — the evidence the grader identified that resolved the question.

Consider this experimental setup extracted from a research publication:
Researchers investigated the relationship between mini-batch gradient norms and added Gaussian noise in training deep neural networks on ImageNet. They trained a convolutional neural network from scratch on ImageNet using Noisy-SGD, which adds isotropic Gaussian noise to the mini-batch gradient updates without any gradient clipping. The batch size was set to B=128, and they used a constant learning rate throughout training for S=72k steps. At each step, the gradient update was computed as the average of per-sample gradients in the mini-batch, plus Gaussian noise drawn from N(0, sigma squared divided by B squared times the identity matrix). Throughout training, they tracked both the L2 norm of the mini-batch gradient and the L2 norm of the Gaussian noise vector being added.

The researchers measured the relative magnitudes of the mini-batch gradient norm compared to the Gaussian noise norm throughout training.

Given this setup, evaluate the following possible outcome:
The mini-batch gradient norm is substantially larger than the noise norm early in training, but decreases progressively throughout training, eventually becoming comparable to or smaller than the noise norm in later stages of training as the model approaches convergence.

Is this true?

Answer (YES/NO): NO